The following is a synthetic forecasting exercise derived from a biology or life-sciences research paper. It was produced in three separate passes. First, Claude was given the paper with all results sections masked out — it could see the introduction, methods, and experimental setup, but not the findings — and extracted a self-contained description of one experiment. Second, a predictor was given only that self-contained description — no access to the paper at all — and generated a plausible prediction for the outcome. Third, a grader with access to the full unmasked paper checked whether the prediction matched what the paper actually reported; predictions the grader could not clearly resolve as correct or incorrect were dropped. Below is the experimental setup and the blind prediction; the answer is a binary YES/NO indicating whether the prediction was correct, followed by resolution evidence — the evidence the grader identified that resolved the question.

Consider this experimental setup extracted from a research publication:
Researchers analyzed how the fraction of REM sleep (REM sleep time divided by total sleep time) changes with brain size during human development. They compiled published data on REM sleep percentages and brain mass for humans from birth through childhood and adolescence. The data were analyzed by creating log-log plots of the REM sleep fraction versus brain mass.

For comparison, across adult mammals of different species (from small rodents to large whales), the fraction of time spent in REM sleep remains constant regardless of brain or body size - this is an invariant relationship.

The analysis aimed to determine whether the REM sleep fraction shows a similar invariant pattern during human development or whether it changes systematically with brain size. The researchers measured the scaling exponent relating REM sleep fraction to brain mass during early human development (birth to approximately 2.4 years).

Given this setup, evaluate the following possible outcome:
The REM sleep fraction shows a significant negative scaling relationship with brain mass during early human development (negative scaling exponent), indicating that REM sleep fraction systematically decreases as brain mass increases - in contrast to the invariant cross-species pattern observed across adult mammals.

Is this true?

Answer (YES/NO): YES